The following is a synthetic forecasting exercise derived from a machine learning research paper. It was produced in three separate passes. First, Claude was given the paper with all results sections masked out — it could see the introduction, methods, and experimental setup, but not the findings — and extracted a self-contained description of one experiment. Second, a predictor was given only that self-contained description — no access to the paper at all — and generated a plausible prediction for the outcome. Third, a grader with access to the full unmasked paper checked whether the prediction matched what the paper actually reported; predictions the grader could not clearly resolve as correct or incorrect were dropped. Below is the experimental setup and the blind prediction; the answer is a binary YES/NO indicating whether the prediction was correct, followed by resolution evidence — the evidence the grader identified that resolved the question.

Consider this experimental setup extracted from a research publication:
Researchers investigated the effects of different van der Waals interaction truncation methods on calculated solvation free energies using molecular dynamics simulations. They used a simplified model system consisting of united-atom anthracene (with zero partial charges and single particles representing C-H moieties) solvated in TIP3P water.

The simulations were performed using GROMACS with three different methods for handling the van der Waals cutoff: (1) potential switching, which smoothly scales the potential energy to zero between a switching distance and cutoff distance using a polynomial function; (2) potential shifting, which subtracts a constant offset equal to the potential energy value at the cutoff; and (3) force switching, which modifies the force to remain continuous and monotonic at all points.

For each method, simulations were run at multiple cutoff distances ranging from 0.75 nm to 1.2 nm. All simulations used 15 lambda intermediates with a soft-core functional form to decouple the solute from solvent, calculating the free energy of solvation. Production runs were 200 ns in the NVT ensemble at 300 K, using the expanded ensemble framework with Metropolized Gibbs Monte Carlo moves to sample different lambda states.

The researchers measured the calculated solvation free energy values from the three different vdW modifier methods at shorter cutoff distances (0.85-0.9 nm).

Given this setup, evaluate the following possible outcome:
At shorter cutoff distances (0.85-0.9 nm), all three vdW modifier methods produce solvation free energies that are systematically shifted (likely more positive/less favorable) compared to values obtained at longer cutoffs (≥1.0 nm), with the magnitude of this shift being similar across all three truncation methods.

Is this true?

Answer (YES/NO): NO